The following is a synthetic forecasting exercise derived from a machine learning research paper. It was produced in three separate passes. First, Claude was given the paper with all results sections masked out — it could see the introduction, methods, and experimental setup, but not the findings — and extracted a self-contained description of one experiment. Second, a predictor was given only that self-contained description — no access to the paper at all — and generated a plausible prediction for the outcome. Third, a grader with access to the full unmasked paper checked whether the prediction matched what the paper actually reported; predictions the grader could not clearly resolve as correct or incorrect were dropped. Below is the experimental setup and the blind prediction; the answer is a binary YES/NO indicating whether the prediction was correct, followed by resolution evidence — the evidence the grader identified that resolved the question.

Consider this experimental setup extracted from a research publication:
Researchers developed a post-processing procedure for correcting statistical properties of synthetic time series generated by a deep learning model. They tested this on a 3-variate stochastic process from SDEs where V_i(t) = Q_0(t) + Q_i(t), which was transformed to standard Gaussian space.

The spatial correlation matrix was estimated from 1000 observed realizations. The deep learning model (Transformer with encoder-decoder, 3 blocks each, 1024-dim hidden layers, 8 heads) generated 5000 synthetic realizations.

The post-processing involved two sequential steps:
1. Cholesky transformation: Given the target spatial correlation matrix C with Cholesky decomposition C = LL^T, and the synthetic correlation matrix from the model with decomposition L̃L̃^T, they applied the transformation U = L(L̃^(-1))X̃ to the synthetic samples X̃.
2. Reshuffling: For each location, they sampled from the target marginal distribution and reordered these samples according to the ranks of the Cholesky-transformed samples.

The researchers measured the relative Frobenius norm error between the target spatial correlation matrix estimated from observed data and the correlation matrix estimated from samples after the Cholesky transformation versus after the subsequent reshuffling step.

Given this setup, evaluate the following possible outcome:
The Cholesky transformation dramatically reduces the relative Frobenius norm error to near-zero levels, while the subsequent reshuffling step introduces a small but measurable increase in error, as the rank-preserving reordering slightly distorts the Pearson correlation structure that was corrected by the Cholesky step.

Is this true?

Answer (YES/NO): YES